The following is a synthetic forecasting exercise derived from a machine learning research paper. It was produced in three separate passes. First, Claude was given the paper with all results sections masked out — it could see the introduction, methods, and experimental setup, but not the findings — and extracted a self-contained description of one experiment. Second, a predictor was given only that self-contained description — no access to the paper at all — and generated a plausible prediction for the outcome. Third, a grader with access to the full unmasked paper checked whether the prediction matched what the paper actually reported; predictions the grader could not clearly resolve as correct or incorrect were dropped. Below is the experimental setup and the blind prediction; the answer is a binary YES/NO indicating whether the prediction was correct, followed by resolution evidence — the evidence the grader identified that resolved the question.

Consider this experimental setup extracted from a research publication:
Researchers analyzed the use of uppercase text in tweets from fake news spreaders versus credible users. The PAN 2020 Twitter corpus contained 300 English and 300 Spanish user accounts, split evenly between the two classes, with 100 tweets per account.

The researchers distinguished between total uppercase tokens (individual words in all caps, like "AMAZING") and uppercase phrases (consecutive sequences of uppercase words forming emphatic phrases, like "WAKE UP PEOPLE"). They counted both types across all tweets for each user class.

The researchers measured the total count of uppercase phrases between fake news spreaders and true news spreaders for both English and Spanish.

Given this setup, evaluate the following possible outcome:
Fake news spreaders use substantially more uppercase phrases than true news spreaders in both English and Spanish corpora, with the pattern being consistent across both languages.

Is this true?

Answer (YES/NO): NO